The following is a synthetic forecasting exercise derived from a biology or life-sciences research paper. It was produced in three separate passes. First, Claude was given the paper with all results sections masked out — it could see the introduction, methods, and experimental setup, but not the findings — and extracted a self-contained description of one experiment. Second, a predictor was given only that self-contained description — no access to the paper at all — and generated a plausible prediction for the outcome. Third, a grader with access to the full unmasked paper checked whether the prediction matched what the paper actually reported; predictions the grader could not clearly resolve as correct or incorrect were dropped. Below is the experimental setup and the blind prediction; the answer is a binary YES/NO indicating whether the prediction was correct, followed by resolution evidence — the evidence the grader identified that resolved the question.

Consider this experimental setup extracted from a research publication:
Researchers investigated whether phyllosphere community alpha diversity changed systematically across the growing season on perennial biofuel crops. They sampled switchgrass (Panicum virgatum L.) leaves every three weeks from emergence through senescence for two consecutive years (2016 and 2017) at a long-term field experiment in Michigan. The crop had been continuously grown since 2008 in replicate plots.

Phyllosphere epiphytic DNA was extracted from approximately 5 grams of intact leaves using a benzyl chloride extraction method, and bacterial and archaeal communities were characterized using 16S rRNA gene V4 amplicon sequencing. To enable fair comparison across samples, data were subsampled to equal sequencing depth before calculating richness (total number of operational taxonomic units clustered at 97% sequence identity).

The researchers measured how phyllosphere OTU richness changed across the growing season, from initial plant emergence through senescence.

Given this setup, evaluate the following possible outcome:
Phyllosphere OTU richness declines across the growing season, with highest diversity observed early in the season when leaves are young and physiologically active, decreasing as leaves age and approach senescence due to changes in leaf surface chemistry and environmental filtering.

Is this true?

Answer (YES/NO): NO